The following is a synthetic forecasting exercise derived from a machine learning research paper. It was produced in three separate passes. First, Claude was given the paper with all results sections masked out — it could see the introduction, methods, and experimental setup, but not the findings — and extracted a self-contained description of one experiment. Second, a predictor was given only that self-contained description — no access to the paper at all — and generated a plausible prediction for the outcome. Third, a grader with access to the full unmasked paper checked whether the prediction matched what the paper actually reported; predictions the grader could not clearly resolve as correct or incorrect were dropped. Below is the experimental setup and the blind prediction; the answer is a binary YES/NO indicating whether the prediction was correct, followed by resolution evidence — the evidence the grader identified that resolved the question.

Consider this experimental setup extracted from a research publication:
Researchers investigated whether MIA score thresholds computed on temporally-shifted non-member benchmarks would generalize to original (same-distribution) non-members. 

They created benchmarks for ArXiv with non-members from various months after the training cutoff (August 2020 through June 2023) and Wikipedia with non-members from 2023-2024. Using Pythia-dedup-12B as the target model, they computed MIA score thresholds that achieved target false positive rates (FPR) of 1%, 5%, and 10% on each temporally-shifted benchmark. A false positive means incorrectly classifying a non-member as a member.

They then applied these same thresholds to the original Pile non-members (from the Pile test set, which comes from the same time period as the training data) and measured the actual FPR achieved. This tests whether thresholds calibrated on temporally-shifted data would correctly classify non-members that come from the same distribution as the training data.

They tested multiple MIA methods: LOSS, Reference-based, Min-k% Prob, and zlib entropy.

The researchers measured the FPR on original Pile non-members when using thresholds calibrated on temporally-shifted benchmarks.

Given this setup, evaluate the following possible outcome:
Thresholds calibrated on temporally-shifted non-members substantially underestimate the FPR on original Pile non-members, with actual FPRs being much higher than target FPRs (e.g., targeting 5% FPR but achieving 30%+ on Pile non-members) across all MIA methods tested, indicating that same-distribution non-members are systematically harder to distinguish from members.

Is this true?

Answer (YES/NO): NO